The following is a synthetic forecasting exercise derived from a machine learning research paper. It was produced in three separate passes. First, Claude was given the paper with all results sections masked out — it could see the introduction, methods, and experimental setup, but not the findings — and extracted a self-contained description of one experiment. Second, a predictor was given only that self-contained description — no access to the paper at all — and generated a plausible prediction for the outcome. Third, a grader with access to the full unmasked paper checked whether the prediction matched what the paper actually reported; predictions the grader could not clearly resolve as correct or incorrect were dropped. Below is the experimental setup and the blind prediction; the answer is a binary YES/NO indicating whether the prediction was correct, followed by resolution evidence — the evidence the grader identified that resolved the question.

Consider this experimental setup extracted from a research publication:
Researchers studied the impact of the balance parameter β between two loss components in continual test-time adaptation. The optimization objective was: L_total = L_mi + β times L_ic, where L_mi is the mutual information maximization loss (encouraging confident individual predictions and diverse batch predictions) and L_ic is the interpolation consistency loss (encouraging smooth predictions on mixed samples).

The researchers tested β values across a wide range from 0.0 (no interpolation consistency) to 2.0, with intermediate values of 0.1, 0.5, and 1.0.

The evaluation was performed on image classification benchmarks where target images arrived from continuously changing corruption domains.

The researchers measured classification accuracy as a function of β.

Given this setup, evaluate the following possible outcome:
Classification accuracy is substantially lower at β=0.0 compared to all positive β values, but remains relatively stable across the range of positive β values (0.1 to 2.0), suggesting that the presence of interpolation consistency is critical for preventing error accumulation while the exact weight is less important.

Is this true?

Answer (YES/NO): NO